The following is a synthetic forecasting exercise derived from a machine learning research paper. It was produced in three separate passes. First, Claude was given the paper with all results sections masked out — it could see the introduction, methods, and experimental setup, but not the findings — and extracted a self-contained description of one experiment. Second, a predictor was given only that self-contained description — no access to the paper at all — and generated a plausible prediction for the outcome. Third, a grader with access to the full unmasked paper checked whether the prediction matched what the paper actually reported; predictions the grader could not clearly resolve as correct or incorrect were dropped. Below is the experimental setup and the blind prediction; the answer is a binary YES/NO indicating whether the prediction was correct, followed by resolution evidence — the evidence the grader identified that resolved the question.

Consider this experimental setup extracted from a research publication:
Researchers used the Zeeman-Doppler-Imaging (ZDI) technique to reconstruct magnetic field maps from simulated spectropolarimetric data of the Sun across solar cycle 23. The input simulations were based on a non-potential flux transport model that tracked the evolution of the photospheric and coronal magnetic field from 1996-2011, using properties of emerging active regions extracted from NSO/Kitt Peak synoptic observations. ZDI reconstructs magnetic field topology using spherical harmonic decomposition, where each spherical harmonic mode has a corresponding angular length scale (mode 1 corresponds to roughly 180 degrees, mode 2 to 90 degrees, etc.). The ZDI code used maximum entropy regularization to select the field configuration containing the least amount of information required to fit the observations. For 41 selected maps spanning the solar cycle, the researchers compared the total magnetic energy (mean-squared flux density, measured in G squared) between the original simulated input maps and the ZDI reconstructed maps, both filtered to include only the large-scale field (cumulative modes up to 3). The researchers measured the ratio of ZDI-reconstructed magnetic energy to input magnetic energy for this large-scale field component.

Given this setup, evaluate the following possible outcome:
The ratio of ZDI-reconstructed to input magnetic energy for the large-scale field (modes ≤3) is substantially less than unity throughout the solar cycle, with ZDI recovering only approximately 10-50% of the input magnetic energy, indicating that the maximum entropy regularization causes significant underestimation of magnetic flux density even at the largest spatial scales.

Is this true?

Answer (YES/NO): YES